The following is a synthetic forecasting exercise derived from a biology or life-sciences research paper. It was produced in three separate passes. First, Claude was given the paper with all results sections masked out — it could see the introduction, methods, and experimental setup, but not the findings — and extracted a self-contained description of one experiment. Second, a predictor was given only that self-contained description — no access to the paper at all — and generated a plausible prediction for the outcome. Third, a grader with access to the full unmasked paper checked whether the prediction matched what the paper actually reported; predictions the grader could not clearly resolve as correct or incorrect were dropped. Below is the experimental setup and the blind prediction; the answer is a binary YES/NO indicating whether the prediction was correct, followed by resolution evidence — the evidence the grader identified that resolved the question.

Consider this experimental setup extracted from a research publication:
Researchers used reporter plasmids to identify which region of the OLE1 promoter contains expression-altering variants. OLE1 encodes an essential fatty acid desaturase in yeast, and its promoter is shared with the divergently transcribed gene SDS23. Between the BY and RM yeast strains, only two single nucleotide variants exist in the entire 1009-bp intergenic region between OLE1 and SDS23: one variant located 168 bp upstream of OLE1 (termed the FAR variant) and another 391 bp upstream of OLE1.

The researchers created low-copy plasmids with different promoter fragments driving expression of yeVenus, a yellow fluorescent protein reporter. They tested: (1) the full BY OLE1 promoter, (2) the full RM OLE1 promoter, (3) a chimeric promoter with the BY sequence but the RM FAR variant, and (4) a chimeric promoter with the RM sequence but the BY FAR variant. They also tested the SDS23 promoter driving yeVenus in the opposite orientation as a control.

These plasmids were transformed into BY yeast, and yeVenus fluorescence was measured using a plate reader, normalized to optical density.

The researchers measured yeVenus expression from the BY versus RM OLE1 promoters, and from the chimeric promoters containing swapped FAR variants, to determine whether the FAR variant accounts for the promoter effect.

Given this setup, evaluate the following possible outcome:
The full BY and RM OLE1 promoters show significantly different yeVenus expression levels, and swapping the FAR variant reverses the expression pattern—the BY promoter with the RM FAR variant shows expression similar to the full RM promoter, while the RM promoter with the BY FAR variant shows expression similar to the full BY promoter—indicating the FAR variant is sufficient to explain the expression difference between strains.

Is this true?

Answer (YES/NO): YES